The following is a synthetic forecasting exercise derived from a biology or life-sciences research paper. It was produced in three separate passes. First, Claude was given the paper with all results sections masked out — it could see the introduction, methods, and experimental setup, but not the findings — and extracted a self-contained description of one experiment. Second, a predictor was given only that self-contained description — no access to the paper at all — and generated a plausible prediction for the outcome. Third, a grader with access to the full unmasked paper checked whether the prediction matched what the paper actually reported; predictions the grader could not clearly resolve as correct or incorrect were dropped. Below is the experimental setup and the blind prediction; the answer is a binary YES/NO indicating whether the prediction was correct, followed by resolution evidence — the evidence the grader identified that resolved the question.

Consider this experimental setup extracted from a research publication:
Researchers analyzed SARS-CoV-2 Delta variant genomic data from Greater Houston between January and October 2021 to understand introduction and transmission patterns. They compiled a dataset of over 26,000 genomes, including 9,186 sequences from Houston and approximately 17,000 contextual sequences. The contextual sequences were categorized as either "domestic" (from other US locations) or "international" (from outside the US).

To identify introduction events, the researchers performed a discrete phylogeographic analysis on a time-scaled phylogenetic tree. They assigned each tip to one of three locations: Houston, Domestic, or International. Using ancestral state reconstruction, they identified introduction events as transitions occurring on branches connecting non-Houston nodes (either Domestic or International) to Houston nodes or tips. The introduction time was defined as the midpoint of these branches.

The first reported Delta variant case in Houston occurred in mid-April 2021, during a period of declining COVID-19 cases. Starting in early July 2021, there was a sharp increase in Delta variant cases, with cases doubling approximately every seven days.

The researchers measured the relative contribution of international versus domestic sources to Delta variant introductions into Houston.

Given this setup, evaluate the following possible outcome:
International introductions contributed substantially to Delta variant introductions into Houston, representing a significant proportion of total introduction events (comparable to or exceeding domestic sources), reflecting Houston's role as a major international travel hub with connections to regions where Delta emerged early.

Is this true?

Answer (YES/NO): NO